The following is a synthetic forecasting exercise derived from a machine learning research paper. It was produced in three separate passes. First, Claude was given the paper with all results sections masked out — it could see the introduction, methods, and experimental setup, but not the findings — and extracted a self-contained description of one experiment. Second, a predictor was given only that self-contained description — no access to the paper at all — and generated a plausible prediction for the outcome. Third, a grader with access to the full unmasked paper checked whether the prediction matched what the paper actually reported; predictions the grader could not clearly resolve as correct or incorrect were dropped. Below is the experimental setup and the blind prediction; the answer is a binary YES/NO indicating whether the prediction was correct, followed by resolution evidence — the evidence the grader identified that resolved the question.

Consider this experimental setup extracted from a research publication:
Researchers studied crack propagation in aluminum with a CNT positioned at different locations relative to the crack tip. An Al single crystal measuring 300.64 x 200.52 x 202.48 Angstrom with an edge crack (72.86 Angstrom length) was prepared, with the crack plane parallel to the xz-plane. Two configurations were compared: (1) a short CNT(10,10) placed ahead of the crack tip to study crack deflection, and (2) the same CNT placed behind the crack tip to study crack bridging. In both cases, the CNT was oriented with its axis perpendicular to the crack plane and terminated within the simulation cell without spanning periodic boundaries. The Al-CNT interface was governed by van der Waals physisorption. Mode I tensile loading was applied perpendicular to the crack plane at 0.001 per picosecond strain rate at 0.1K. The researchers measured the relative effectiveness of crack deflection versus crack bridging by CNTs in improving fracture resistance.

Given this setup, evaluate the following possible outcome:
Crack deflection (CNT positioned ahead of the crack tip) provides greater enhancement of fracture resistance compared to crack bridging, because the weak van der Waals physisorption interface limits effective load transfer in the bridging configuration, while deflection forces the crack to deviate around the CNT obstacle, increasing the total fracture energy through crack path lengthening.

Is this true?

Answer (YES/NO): NO